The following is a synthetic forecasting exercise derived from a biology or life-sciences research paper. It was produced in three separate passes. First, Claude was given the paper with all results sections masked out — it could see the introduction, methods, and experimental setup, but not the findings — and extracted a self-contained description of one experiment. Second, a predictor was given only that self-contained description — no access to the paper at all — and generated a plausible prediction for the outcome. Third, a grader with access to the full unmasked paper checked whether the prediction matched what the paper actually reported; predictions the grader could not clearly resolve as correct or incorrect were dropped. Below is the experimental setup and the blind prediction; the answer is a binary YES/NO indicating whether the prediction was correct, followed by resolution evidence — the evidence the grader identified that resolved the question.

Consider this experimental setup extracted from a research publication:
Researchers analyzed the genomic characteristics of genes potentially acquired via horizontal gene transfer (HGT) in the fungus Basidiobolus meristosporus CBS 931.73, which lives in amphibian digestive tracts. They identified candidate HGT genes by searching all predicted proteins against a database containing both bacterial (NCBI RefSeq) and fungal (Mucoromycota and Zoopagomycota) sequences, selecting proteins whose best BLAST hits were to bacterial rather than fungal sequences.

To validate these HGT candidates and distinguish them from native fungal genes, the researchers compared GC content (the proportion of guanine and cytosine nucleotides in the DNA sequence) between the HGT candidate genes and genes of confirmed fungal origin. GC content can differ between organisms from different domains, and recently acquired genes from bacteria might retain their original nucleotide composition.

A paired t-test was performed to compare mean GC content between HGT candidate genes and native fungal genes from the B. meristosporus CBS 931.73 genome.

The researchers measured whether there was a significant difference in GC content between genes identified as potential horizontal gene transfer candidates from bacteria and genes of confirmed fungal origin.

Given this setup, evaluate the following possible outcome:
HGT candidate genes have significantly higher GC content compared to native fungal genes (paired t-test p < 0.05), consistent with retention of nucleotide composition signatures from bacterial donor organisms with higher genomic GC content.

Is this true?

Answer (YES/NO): NO